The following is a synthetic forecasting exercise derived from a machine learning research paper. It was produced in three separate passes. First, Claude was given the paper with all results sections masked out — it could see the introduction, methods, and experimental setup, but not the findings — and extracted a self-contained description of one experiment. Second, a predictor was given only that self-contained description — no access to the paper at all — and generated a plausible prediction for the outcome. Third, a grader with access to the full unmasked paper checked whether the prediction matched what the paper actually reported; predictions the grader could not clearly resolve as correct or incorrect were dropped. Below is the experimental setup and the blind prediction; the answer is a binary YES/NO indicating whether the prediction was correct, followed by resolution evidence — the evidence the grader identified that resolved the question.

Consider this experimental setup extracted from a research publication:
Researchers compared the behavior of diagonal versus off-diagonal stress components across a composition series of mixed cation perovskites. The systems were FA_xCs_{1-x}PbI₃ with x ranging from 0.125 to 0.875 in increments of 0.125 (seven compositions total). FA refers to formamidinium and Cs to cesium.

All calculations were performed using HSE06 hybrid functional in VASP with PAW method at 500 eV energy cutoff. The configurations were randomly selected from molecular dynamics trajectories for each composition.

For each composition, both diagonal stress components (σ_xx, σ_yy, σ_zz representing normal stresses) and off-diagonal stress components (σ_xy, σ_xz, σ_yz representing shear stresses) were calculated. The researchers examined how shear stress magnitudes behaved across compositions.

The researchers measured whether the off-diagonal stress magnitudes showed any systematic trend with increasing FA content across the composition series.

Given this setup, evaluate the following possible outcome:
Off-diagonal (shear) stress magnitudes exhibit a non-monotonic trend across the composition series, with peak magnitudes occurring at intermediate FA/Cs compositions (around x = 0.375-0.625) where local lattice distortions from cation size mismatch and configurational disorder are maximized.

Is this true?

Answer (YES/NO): NO